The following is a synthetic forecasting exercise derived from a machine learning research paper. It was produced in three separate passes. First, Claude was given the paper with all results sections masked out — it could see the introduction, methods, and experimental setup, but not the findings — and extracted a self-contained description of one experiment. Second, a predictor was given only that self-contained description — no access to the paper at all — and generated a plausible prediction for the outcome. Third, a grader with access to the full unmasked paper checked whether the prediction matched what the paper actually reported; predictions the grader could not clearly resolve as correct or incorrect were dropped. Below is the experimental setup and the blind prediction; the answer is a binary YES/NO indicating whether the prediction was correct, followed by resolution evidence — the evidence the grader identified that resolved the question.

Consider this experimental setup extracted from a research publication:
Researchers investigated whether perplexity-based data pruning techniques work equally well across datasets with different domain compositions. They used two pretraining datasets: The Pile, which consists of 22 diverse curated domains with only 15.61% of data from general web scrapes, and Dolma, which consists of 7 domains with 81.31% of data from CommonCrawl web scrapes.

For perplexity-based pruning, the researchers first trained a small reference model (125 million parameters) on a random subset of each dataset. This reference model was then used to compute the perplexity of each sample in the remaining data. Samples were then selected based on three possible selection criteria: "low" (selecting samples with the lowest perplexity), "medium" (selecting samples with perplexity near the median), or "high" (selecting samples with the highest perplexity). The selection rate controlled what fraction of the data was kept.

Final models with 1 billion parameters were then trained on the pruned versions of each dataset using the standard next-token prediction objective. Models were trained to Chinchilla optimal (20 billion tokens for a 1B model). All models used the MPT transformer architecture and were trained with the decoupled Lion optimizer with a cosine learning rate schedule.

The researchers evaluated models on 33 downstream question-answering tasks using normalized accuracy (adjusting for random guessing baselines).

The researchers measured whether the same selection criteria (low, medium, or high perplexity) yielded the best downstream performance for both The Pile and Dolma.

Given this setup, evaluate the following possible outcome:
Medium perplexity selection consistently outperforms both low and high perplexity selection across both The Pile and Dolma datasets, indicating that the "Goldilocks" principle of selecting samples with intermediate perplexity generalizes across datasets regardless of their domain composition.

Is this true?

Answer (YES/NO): NO